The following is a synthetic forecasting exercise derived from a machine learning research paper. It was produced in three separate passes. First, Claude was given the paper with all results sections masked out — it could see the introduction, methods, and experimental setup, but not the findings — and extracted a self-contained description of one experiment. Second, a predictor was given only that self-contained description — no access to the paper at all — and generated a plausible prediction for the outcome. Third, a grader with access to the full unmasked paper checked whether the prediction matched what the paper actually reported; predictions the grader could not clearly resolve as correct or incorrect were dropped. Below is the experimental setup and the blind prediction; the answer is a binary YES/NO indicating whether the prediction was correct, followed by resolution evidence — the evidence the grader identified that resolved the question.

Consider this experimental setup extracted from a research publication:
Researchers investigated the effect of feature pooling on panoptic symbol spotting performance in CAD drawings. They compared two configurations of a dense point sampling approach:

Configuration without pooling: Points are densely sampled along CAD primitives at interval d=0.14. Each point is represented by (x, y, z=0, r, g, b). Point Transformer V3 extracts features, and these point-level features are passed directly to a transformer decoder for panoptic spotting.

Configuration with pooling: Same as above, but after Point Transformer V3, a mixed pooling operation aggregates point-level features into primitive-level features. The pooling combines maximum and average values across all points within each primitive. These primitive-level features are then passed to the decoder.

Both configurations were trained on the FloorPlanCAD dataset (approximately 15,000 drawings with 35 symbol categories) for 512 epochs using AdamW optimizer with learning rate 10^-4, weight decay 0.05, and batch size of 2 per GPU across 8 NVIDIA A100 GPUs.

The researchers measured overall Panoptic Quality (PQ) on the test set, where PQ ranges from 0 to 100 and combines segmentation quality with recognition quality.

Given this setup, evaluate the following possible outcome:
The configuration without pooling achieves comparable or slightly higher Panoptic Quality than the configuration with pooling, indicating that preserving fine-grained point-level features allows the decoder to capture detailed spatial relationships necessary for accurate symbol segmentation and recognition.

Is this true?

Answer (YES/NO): NO